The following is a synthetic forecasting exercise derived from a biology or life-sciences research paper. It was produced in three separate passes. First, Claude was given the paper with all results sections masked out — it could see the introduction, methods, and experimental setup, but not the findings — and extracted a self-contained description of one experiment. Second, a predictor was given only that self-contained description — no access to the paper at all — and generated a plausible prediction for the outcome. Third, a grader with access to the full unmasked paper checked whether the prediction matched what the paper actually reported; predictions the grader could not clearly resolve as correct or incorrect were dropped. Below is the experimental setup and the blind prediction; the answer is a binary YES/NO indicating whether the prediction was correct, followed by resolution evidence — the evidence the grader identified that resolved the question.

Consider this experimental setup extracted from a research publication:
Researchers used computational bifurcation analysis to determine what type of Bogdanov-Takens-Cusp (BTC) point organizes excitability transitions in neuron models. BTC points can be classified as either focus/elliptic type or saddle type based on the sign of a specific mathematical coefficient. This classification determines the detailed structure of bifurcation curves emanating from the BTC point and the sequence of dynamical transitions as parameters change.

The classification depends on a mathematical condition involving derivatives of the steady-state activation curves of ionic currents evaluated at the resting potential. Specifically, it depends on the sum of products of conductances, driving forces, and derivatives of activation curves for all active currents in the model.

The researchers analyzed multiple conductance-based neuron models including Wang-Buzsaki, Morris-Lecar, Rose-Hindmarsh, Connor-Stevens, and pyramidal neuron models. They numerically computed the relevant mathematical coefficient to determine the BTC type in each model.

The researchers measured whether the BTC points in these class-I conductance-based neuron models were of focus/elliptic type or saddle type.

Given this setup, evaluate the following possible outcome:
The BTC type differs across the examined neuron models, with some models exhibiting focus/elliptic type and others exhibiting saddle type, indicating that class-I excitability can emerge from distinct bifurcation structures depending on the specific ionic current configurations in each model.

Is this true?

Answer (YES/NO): NO